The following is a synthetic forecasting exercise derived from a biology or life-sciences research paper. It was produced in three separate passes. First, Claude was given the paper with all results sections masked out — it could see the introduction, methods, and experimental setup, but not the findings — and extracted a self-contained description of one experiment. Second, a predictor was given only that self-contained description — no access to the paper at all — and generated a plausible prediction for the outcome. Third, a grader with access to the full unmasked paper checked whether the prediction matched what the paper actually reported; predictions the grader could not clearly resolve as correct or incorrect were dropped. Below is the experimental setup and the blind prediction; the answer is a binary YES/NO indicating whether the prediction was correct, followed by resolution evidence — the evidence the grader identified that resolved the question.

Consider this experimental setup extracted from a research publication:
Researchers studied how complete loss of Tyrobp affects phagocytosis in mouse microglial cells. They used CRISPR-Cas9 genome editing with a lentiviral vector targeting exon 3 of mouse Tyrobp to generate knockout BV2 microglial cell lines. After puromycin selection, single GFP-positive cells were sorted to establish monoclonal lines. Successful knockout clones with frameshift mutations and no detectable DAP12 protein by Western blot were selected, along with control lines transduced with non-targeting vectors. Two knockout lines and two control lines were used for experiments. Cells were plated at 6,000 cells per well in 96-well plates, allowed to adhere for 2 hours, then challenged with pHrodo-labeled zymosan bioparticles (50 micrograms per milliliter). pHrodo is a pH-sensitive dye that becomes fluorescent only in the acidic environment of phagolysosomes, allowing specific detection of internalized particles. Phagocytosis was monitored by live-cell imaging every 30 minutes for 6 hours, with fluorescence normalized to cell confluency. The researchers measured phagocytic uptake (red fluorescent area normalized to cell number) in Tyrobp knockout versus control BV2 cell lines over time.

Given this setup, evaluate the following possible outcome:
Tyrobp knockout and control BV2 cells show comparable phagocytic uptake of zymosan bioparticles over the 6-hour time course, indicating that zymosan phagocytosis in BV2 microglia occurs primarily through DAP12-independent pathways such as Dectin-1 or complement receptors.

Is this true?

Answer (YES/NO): NO